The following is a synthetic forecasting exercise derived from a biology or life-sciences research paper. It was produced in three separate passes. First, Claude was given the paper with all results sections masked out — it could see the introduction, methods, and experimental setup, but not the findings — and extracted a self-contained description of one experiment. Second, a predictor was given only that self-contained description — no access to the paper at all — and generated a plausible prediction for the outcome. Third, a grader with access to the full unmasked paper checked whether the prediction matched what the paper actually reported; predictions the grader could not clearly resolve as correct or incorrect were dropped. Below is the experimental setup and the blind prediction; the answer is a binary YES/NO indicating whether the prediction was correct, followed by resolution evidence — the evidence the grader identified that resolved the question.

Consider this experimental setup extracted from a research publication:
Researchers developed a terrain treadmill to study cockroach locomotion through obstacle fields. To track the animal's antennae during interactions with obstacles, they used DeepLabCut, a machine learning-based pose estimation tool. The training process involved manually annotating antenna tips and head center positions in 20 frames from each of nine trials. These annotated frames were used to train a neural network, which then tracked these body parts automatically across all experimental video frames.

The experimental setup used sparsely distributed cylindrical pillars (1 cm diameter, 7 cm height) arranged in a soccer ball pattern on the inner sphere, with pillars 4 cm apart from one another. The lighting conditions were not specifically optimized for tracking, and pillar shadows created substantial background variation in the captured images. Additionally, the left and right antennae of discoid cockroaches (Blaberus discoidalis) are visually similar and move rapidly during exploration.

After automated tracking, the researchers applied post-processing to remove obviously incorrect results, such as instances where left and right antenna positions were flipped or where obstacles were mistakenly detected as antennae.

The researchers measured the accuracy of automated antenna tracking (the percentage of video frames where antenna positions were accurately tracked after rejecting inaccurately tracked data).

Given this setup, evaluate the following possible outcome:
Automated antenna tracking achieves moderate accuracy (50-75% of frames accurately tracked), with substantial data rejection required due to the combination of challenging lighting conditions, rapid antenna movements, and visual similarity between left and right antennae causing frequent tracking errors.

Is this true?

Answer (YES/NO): NO